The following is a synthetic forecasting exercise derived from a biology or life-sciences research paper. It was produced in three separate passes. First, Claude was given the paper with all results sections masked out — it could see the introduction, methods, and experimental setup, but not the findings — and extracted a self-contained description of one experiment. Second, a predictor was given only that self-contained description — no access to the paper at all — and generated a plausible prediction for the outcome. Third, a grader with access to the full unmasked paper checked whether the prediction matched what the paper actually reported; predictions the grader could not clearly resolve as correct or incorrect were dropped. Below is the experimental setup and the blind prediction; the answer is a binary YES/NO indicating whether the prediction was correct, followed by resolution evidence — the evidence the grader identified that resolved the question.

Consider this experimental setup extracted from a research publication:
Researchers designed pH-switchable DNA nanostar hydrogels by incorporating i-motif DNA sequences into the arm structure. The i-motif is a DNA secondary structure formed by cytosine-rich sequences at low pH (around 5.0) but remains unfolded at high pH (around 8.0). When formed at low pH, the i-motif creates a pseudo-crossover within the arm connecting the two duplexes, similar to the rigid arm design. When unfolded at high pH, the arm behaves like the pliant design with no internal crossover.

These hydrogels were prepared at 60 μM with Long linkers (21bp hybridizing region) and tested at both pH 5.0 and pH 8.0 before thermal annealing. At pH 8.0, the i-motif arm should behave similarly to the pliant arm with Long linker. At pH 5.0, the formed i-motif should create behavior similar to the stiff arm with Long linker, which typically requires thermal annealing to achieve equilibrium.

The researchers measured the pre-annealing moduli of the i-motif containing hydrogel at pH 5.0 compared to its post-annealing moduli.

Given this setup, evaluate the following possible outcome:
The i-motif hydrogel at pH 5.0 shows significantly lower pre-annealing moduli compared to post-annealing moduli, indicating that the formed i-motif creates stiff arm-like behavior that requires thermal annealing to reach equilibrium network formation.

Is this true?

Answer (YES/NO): YES